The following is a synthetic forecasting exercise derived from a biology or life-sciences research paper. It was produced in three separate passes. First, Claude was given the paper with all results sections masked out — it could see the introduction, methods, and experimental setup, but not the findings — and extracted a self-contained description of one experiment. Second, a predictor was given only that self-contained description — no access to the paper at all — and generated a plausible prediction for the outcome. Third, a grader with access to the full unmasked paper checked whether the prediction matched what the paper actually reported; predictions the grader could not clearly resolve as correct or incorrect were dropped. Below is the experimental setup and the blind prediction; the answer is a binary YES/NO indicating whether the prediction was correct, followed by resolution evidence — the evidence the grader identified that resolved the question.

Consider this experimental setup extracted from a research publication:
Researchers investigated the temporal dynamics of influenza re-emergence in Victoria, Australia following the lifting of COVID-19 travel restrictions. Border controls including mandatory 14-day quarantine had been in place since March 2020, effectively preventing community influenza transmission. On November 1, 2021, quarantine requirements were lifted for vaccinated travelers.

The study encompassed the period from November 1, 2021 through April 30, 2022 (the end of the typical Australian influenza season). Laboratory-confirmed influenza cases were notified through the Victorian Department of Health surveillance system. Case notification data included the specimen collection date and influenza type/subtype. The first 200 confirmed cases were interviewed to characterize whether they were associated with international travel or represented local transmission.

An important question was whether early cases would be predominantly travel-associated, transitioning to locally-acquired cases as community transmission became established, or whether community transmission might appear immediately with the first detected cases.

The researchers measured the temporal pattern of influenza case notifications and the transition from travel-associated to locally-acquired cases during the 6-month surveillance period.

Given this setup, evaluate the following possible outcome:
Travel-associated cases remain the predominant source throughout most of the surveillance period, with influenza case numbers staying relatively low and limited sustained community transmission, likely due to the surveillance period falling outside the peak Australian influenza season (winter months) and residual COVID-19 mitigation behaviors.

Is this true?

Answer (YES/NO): NO